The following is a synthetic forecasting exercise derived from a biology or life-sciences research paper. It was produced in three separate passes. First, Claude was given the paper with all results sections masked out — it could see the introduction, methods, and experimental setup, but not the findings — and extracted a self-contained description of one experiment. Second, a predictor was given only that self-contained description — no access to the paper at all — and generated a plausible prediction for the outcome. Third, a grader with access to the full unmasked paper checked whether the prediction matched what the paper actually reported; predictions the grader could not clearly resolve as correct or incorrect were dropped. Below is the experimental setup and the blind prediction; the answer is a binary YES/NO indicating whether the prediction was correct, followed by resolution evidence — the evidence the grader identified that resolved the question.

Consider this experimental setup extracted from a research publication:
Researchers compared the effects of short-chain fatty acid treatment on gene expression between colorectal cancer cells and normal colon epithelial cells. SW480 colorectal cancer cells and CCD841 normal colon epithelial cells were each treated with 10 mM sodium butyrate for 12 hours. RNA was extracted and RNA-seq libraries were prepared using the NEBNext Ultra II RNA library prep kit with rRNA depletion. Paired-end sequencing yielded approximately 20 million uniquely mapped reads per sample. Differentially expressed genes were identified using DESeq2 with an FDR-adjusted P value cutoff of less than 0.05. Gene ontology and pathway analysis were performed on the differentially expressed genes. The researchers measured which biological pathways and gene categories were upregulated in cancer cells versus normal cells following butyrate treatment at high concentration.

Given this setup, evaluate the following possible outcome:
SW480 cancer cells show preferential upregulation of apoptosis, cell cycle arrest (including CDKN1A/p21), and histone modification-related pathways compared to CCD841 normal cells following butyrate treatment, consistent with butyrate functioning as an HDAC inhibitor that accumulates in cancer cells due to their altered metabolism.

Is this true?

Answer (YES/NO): NO